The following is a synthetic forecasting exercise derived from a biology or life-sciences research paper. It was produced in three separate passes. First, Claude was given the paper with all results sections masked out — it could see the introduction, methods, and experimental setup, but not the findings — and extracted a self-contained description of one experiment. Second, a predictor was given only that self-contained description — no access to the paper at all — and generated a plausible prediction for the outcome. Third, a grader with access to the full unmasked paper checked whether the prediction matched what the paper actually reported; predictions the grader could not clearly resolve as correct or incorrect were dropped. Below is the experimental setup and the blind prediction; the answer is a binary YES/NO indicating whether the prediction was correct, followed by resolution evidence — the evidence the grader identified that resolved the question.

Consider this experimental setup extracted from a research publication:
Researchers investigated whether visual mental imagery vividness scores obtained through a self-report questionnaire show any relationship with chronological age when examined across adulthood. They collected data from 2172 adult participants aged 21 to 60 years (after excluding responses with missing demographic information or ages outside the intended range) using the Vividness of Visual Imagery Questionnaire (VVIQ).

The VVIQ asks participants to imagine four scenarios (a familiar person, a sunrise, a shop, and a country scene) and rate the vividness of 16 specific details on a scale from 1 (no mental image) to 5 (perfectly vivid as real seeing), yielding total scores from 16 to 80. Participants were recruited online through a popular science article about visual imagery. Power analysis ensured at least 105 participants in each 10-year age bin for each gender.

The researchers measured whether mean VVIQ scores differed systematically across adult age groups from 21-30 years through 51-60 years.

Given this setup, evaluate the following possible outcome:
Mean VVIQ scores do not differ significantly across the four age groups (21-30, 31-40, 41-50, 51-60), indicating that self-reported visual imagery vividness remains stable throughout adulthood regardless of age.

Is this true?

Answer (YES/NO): NO